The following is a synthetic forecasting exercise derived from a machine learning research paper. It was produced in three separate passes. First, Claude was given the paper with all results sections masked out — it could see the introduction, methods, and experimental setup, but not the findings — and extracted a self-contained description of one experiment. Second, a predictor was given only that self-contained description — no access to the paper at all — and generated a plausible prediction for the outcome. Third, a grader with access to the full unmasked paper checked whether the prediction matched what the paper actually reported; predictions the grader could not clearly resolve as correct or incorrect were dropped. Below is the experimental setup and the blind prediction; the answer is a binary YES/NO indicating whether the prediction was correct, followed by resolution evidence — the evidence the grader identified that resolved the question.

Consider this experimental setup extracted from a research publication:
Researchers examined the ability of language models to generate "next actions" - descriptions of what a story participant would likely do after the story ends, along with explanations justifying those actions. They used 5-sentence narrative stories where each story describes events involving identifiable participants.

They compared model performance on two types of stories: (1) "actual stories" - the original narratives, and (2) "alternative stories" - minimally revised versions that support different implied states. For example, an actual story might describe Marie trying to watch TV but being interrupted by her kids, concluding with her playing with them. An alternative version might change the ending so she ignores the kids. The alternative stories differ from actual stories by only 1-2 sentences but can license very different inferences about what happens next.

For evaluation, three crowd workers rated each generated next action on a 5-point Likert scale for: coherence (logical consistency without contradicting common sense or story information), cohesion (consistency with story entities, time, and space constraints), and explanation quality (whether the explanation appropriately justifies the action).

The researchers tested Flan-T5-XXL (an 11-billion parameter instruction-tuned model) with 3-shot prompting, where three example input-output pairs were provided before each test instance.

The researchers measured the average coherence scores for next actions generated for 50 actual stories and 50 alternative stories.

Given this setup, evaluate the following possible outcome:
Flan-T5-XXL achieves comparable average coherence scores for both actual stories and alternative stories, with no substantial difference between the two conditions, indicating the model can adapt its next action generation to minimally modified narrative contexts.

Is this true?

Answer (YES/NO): NO